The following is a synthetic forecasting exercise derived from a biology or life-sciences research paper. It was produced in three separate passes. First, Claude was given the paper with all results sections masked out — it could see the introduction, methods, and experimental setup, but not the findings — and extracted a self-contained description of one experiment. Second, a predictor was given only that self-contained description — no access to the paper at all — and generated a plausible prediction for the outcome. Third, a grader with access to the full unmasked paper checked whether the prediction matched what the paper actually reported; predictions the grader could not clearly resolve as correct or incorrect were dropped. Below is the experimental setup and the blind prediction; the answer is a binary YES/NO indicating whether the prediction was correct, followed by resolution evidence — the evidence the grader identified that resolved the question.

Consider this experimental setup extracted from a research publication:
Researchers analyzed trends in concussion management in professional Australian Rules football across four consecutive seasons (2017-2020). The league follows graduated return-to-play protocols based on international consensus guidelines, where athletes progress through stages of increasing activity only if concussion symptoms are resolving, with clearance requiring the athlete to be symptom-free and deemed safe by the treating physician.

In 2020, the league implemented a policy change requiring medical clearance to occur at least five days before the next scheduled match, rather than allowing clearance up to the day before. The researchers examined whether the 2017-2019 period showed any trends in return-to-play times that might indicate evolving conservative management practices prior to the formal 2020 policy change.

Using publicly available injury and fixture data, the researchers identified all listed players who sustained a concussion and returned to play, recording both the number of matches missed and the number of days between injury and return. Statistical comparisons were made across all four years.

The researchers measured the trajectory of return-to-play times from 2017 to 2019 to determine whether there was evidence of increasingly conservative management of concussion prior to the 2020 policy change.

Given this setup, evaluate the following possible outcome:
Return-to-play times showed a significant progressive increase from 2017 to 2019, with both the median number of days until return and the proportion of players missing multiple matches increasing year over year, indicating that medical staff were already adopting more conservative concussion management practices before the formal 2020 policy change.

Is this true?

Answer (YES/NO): NO